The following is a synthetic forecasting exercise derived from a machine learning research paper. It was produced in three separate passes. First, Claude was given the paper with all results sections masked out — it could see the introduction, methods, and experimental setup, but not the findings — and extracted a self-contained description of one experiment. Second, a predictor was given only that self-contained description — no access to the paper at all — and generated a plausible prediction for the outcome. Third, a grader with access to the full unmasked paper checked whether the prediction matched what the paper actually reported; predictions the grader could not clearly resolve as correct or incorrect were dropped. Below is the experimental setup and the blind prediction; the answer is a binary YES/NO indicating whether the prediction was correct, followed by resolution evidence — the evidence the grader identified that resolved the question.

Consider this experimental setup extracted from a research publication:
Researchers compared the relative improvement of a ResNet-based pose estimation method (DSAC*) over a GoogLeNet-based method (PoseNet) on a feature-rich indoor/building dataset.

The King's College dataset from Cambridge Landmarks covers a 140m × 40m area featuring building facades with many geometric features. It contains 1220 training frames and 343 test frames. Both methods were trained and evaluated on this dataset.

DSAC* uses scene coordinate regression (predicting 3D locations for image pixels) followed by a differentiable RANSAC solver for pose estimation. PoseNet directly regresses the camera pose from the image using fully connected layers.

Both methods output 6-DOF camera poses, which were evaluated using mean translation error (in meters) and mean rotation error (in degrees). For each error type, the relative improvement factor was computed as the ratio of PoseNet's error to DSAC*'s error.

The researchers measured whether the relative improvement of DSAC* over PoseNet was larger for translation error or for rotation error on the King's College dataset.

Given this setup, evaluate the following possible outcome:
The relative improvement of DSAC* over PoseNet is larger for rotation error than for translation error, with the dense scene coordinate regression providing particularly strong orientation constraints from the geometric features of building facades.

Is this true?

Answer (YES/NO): NO